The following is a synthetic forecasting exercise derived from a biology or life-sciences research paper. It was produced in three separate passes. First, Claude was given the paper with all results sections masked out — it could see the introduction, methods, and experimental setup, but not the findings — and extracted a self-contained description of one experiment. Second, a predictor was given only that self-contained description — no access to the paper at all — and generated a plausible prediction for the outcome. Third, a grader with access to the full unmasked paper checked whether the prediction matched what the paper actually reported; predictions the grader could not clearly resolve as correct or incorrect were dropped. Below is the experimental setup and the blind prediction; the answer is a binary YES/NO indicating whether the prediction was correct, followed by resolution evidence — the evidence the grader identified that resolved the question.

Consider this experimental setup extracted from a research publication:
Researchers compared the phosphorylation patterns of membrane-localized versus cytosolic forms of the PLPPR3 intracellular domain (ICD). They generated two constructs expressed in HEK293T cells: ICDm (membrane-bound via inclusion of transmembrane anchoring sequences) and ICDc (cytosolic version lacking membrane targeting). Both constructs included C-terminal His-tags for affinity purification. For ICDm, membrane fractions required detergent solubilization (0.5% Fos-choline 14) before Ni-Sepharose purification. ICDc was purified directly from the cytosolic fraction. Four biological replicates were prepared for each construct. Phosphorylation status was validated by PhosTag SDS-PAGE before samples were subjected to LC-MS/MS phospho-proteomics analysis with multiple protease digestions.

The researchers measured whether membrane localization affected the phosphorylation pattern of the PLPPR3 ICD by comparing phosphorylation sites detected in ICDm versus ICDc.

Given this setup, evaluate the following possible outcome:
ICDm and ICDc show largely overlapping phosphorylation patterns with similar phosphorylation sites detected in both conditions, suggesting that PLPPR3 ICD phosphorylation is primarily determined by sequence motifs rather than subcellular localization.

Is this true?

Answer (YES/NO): NO